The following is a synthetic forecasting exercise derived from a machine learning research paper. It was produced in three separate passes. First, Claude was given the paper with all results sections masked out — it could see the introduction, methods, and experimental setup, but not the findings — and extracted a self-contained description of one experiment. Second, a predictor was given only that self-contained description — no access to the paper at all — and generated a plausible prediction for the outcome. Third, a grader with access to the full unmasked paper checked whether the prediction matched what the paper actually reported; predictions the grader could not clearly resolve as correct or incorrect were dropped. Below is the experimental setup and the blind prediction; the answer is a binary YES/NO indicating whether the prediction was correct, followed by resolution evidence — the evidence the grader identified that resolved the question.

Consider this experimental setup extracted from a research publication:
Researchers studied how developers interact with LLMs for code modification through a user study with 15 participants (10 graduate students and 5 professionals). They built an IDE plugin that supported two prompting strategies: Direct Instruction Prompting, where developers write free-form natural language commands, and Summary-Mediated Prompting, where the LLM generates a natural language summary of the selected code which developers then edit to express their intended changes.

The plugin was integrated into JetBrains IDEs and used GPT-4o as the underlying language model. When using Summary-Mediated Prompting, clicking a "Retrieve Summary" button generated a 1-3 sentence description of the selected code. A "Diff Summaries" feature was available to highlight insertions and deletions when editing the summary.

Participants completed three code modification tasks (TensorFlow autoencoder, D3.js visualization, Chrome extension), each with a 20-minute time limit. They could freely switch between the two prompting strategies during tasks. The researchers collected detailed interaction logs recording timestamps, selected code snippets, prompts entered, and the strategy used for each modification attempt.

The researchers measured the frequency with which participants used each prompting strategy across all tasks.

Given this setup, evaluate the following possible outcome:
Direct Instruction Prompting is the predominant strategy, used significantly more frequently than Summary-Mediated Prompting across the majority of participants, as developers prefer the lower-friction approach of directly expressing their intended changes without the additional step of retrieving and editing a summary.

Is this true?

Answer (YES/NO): YES